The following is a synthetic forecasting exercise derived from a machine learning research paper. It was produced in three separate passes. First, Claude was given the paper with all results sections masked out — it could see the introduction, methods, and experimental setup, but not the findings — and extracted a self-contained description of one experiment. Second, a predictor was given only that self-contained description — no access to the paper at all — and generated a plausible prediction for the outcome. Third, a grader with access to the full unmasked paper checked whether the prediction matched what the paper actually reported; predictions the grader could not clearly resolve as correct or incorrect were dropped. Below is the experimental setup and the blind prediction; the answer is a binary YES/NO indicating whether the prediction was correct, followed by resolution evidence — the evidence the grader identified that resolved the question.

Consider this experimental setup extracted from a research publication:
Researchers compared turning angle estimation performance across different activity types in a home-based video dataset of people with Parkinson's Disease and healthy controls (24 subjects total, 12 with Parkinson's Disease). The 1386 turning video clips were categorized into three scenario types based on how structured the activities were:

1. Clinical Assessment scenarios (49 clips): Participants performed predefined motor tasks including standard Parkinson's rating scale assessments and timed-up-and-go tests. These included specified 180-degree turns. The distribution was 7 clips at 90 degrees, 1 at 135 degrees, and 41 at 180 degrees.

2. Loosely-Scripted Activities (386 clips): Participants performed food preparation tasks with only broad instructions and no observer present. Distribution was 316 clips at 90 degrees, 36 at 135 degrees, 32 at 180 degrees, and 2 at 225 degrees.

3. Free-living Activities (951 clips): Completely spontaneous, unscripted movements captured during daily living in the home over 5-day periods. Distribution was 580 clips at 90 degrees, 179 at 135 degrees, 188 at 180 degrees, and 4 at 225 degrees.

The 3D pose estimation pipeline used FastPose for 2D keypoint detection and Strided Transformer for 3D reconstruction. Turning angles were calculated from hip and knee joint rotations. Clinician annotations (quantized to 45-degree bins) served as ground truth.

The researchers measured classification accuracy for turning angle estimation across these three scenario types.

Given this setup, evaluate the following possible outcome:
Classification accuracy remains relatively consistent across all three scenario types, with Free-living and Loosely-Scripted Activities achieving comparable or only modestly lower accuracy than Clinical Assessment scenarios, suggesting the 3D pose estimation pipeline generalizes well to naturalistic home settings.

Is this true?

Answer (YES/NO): NO